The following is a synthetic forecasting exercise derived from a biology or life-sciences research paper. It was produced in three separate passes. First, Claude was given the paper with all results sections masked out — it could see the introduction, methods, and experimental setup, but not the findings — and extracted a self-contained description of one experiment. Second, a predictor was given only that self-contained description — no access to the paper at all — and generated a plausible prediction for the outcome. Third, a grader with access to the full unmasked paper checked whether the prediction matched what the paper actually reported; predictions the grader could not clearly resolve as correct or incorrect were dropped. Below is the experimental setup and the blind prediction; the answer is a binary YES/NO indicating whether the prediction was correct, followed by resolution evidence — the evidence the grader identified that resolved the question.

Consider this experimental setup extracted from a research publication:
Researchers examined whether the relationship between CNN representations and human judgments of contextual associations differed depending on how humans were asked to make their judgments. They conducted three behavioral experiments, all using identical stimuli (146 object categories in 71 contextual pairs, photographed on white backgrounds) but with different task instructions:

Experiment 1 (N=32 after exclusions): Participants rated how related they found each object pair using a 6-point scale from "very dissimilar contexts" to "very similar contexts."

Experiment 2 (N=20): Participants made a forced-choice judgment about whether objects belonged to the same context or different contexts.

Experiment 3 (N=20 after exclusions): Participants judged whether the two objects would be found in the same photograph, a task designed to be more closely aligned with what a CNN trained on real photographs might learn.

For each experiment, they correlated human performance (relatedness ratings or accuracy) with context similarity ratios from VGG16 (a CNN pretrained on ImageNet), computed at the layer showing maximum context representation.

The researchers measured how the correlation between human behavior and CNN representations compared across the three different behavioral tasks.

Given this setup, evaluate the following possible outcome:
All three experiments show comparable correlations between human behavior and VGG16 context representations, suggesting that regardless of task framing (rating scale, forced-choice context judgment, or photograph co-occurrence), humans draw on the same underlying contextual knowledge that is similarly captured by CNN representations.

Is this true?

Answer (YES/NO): NO